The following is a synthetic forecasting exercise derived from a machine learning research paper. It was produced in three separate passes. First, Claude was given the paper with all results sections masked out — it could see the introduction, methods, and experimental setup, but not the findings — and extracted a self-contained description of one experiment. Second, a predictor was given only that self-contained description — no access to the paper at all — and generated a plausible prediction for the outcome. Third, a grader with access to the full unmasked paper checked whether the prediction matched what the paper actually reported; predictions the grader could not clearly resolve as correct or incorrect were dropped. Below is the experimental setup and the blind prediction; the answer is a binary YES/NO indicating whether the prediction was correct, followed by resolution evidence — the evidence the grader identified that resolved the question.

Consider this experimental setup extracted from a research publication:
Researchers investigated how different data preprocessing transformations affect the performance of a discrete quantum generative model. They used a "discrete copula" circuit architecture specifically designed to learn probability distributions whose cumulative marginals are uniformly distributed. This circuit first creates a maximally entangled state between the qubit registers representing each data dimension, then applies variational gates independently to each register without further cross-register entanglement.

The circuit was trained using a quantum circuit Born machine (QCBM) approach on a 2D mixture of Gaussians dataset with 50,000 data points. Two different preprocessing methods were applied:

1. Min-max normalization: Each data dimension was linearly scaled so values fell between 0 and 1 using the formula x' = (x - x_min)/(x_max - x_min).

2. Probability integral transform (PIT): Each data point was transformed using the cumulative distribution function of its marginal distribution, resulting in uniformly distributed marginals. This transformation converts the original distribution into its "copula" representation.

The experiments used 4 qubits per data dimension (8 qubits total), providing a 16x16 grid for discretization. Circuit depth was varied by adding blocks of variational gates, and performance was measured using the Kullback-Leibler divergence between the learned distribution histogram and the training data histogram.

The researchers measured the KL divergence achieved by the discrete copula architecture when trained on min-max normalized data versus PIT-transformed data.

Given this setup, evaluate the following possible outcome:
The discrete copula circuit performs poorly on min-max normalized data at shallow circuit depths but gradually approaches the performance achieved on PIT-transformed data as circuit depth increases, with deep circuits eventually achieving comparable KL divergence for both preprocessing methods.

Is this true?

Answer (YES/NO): NO